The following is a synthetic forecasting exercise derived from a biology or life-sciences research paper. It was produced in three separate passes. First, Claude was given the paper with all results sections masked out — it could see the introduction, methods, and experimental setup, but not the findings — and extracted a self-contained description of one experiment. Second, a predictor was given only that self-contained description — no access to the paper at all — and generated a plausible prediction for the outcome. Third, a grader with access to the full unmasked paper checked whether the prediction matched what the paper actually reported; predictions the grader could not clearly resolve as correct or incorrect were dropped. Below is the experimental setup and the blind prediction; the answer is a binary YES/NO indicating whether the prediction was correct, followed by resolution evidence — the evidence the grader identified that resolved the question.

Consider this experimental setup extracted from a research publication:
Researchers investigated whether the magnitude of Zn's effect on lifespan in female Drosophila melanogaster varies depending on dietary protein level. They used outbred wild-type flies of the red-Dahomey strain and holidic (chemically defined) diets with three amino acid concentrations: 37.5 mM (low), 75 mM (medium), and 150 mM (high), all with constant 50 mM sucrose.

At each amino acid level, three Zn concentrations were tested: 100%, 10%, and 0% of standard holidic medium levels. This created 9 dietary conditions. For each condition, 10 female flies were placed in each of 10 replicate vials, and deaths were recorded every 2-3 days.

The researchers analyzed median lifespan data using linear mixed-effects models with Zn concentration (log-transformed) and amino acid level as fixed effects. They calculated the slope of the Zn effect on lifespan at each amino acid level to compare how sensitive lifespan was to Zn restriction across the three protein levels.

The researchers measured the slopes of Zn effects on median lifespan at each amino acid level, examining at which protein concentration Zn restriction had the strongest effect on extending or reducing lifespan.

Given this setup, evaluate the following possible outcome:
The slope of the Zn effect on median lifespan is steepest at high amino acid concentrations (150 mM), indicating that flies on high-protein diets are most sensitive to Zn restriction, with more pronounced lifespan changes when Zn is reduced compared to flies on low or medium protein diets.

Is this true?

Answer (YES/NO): YES